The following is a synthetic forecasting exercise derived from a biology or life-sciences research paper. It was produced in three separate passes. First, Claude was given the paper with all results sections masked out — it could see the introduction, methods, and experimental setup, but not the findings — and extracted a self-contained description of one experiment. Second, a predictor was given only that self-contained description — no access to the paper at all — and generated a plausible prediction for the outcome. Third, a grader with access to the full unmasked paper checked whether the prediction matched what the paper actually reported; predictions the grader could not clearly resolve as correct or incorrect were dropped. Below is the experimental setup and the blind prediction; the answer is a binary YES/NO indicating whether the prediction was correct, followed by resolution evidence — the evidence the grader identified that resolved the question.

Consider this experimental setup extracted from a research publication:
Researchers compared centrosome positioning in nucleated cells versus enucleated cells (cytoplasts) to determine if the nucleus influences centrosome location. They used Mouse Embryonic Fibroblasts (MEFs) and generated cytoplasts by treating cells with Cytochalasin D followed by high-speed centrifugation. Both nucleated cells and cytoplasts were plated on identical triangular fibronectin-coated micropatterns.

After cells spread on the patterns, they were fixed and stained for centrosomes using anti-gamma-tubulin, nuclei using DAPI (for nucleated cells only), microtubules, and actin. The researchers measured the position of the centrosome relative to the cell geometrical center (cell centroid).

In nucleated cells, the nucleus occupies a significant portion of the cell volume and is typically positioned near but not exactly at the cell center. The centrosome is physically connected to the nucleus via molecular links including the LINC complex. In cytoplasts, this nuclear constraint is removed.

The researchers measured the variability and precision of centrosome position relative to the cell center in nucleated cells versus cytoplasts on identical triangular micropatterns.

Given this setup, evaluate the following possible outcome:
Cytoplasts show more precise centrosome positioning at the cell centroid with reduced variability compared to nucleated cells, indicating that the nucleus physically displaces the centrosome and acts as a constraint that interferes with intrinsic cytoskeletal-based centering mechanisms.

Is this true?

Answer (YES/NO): NO